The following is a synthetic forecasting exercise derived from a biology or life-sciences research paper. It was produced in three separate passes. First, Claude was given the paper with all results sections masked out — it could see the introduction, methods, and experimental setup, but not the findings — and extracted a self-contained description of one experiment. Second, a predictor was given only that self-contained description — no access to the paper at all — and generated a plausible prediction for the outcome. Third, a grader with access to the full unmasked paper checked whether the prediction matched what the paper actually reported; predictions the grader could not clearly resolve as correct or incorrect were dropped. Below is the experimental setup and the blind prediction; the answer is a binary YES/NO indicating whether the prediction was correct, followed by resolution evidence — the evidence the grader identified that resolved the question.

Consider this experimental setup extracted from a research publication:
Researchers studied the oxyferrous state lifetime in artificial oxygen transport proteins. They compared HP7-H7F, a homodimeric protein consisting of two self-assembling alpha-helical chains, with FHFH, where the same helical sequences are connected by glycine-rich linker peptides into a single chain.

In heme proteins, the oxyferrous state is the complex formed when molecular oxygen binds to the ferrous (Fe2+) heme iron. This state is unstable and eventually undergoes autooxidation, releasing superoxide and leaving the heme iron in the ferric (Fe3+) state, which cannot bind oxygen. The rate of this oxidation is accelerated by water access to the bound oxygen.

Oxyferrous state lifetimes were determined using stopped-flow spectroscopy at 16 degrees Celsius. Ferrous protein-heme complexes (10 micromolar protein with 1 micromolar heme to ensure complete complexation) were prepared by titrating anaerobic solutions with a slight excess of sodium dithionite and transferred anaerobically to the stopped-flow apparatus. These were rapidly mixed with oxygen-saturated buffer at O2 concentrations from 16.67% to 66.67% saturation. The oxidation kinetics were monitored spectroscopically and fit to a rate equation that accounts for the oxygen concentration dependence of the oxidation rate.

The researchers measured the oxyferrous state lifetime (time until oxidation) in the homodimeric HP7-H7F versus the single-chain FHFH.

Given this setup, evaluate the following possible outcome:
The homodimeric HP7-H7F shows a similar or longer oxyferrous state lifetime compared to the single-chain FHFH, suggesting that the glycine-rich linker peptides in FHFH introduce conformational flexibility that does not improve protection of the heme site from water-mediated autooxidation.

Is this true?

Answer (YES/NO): NO